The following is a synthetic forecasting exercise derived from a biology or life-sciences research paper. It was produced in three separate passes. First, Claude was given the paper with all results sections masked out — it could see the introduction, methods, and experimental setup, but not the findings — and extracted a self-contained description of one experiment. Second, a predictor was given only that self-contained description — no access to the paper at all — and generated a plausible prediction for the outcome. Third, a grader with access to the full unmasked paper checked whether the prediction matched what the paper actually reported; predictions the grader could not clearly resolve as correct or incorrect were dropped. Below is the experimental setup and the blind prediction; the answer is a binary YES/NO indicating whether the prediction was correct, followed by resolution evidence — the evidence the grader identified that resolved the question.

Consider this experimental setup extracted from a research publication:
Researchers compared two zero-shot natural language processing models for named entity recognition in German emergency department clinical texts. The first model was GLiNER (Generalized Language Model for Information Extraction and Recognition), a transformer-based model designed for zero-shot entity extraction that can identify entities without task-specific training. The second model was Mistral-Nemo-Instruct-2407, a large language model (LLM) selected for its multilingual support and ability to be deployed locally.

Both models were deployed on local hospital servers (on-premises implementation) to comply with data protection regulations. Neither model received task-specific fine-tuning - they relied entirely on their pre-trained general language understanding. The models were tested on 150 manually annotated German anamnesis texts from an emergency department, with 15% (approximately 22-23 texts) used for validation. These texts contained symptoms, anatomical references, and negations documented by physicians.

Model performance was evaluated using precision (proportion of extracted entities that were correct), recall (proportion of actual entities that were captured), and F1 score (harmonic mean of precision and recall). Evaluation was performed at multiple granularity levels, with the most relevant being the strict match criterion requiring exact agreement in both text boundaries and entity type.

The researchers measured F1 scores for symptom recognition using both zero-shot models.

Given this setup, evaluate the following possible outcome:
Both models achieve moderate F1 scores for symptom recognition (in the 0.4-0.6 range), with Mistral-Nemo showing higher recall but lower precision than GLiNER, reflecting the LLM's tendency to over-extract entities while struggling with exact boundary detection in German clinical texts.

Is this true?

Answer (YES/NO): NO